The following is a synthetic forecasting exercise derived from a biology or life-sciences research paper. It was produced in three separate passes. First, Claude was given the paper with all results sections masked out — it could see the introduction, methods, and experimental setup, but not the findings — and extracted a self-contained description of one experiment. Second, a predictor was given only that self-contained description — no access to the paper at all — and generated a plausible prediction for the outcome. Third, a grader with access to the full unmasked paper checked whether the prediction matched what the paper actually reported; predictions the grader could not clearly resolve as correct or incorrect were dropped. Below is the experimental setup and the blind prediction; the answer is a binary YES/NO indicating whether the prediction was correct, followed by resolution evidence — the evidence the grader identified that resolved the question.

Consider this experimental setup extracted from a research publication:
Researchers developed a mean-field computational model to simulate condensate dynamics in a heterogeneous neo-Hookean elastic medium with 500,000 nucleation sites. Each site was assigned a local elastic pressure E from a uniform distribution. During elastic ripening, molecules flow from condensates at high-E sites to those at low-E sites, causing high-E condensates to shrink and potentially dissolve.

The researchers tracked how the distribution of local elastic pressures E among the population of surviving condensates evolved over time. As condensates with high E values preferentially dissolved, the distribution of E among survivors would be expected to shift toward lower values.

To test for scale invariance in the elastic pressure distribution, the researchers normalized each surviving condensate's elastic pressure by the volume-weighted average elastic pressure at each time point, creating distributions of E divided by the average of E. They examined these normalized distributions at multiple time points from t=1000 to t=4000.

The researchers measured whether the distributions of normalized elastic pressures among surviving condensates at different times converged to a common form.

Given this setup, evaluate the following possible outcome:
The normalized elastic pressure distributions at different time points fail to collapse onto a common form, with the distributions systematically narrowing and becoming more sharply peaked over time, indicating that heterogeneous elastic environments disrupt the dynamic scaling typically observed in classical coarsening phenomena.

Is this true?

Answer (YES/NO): NO